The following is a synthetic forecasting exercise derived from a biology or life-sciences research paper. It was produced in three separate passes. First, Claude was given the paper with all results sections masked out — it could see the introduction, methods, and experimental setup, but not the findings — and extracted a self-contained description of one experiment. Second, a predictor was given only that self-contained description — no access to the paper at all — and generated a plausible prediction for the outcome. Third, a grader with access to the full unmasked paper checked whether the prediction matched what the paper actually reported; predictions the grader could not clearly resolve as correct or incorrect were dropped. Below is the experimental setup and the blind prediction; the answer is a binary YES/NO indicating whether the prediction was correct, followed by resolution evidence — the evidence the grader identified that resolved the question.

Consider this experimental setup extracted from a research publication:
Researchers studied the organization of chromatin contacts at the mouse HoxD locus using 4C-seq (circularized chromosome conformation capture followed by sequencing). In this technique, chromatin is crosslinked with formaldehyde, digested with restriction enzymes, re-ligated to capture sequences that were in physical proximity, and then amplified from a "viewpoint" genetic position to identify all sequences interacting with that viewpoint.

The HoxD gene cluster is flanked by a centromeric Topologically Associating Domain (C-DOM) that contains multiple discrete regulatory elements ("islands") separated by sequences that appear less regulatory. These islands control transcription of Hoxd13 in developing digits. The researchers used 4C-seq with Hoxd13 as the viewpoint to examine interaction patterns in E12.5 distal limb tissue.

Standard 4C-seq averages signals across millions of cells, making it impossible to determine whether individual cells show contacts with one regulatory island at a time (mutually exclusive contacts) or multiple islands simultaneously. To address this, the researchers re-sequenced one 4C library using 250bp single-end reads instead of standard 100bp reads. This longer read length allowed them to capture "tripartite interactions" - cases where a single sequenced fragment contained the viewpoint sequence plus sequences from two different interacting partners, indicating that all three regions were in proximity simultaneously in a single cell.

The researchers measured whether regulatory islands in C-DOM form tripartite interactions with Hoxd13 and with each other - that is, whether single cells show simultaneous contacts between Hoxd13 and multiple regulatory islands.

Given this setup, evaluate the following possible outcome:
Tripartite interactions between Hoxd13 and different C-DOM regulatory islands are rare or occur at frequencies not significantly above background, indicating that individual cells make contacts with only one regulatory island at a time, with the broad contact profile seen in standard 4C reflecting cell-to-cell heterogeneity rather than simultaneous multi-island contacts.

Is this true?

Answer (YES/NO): NO